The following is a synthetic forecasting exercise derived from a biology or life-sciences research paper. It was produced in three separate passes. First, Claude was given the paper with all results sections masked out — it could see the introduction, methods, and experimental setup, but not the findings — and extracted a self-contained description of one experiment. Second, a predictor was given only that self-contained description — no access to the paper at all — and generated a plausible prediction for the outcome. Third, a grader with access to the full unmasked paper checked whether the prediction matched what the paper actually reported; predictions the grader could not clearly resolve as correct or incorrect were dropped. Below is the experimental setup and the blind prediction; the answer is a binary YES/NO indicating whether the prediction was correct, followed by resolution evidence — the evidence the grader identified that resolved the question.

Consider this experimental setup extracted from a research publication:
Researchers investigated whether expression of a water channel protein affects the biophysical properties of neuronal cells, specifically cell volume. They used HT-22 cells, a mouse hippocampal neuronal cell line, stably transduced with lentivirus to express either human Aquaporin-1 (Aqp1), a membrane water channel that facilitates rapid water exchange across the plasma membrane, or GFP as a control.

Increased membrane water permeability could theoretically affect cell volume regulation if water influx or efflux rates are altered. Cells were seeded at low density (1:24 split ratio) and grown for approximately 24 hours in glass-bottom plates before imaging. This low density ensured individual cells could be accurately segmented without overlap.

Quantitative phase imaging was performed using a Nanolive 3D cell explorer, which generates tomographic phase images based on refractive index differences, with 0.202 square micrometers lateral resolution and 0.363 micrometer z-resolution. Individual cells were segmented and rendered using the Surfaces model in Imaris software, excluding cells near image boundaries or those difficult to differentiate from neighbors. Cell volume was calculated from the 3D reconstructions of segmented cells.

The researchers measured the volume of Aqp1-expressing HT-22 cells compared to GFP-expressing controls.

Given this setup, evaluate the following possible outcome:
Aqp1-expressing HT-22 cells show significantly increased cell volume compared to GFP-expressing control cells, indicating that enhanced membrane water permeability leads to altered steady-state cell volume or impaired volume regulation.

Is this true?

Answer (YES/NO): NO